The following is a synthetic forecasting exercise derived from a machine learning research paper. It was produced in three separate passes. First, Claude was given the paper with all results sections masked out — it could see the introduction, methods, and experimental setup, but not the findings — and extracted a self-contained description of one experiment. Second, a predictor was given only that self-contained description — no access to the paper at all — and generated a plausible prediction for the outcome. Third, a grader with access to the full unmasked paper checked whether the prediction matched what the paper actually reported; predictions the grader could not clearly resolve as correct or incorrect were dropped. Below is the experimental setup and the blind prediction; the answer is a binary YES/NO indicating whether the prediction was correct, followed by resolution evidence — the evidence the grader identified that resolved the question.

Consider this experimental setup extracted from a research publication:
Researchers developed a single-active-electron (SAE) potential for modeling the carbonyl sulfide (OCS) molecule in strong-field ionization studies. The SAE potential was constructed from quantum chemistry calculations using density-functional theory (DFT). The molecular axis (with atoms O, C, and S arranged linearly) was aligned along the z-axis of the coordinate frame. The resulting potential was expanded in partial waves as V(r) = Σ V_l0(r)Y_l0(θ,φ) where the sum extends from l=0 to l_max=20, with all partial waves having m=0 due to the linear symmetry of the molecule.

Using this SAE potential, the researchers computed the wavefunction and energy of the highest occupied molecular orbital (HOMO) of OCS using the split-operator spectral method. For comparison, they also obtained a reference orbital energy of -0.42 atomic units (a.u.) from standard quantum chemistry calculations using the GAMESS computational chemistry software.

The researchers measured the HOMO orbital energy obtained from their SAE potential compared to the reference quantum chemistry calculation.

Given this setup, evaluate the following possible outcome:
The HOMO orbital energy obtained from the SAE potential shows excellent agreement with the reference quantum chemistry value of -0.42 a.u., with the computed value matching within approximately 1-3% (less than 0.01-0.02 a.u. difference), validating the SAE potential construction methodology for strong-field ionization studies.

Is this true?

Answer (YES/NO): NO